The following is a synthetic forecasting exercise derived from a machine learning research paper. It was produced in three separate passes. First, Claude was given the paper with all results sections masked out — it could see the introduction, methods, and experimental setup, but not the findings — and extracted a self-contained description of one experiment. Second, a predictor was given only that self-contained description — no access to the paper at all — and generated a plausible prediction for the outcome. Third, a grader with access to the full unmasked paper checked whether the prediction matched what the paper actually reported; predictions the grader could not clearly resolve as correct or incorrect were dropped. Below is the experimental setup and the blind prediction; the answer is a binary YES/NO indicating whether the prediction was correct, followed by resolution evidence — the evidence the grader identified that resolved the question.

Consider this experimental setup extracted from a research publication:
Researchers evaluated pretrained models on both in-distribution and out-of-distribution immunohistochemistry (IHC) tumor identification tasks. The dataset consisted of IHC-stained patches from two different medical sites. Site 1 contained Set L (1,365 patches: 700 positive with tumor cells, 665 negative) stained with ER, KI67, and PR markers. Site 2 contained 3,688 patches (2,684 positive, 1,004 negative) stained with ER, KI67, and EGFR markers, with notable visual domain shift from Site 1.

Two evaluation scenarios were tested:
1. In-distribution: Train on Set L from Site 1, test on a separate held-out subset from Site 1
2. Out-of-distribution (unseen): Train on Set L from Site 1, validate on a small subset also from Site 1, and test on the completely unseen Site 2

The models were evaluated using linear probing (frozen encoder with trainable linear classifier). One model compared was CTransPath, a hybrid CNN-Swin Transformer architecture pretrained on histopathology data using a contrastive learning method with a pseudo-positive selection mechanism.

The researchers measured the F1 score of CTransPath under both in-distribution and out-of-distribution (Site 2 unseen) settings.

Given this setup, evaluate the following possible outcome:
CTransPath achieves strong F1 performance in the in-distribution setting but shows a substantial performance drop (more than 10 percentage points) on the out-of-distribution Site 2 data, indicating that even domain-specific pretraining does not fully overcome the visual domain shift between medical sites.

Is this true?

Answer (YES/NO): YES